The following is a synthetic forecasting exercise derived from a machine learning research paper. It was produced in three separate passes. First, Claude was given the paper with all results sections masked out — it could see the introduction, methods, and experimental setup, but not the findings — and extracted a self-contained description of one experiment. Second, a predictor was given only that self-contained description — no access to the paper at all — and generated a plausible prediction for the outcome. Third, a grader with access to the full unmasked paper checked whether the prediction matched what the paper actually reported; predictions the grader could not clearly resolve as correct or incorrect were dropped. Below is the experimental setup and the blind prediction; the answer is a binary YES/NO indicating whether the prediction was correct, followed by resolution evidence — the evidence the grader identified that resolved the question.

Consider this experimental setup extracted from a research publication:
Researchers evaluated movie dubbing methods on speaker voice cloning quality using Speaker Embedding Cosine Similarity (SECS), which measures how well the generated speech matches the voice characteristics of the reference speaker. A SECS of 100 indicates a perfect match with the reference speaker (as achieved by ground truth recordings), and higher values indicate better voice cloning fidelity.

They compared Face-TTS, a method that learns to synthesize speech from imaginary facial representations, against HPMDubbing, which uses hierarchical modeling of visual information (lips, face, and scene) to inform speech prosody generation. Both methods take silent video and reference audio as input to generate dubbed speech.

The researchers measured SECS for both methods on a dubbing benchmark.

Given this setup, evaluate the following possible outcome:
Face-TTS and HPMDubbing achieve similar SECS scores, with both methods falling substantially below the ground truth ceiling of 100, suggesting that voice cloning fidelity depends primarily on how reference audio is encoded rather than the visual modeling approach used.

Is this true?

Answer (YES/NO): NO